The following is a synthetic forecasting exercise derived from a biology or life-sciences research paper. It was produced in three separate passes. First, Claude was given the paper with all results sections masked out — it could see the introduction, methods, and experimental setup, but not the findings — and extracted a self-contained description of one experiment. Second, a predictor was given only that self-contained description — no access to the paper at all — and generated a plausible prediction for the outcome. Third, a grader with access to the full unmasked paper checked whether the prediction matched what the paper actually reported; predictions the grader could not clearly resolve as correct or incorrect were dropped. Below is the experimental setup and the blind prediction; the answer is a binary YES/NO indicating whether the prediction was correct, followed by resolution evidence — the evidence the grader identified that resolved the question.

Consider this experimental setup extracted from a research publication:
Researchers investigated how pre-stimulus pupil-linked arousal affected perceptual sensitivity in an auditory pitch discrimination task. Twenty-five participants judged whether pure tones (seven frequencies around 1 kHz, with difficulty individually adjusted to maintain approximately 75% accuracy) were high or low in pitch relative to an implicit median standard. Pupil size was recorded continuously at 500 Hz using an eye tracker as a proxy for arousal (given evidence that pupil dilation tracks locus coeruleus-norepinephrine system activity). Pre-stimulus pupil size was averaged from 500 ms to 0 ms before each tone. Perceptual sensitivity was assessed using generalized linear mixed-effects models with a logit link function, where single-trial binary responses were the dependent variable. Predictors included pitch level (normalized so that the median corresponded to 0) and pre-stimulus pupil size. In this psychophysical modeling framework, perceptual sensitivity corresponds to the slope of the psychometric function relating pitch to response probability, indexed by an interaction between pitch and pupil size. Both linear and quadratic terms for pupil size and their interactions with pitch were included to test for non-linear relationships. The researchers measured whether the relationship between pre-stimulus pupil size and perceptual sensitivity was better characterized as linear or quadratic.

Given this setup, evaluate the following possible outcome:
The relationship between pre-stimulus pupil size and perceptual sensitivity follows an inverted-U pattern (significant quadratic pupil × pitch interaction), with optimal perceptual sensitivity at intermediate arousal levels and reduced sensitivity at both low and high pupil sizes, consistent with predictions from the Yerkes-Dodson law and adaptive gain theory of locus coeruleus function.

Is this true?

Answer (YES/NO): YES